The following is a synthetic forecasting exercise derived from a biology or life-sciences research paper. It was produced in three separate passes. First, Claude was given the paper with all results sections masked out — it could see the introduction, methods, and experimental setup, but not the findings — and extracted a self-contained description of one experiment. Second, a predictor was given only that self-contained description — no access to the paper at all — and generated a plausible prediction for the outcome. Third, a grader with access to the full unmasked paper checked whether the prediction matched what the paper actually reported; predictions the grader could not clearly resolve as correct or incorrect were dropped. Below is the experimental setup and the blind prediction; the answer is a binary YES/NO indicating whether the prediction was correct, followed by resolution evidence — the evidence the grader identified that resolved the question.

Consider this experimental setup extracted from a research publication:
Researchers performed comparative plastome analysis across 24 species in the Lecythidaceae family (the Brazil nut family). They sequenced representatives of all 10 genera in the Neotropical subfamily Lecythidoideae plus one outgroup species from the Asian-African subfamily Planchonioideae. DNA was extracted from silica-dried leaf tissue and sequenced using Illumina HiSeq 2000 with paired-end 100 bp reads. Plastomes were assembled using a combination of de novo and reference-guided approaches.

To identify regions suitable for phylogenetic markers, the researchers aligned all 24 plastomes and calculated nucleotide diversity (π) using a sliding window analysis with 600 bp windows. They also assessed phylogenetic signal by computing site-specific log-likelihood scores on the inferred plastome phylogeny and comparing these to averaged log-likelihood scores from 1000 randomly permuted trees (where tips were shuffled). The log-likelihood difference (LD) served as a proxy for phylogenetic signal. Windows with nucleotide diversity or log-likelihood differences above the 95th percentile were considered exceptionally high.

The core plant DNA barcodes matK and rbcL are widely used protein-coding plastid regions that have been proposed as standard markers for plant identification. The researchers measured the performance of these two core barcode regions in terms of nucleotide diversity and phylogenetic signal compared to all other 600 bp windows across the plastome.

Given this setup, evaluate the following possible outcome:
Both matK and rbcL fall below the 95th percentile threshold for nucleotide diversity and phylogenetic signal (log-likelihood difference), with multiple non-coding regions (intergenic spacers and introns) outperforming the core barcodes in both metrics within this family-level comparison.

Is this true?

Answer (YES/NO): YES